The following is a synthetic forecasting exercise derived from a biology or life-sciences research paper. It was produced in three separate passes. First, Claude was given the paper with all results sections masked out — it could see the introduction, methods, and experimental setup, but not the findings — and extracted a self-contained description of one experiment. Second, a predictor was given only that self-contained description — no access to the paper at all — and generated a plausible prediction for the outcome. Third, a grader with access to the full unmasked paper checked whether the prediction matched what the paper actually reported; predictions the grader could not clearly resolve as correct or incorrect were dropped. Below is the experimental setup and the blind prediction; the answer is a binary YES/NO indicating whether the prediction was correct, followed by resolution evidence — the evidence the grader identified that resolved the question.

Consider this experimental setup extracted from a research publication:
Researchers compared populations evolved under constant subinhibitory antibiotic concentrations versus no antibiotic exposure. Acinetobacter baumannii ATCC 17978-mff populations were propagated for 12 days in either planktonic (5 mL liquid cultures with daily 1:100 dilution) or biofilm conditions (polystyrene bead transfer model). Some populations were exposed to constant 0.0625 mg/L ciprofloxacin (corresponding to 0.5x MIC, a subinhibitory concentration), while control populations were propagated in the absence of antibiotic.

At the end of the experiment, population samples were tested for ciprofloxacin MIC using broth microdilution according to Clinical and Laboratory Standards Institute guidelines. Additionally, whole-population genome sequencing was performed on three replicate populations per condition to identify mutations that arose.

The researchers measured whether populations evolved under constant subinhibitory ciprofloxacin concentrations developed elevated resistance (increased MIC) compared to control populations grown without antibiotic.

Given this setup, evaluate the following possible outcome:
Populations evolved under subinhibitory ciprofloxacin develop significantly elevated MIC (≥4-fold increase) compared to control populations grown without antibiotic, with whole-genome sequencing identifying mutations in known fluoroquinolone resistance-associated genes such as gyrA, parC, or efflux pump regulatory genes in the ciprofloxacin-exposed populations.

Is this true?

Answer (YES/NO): YES